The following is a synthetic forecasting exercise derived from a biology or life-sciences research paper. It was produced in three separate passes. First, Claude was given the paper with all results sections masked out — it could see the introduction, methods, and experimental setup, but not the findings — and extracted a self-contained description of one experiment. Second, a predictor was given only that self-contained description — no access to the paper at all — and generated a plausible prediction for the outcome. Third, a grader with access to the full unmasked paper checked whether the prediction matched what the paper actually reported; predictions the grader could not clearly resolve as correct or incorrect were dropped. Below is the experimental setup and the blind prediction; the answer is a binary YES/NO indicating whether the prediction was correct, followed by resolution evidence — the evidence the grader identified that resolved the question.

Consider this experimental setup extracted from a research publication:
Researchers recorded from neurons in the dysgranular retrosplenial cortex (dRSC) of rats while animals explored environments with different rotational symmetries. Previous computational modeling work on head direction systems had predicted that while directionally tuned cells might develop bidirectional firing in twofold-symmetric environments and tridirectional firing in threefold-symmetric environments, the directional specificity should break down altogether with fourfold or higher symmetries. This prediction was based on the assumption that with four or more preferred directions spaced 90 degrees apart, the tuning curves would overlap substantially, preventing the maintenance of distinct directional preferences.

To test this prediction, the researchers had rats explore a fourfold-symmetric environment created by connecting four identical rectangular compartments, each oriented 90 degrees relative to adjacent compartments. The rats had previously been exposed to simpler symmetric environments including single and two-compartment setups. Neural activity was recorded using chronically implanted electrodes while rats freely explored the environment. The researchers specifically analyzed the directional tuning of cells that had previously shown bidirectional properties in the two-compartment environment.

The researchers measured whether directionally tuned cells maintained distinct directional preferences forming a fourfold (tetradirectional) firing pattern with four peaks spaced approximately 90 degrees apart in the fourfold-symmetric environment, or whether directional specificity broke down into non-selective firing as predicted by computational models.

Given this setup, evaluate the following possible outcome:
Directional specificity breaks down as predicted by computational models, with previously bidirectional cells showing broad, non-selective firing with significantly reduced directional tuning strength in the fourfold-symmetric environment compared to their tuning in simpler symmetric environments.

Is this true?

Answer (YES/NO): NO